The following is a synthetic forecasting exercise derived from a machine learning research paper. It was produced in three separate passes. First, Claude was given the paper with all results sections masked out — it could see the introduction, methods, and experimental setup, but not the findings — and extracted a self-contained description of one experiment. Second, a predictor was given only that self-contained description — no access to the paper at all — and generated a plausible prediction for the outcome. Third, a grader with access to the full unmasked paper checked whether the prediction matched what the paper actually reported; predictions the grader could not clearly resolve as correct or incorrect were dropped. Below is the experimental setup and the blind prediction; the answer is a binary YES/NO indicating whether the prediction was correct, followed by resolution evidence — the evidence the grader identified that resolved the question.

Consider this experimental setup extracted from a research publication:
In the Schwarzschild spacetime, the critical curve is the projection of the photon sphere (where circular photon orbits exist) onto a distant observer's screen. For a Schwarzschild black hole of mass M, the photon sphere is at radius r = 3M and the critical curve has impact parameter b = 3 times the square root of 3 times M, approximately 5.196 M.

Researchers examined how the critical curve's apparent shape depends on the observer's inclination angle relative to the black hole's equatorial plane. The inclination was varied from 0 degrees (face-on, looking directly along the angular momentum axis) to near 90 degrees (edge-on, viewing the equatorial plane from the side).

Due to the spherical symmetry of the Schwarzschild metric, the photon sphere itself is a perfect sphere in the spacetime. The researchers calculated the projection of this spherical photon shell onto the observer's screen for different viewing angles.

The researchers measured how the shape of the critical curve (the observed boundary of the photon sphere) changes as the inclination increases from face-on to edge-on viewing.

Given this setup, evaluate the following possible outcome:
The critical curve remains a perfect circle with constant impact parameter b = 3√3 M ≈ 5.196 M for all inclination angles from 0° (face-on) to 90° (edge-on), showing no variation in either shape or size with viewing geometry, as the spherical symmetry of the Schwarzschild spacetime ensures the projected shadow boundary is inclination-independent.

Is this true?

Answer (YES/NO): YES